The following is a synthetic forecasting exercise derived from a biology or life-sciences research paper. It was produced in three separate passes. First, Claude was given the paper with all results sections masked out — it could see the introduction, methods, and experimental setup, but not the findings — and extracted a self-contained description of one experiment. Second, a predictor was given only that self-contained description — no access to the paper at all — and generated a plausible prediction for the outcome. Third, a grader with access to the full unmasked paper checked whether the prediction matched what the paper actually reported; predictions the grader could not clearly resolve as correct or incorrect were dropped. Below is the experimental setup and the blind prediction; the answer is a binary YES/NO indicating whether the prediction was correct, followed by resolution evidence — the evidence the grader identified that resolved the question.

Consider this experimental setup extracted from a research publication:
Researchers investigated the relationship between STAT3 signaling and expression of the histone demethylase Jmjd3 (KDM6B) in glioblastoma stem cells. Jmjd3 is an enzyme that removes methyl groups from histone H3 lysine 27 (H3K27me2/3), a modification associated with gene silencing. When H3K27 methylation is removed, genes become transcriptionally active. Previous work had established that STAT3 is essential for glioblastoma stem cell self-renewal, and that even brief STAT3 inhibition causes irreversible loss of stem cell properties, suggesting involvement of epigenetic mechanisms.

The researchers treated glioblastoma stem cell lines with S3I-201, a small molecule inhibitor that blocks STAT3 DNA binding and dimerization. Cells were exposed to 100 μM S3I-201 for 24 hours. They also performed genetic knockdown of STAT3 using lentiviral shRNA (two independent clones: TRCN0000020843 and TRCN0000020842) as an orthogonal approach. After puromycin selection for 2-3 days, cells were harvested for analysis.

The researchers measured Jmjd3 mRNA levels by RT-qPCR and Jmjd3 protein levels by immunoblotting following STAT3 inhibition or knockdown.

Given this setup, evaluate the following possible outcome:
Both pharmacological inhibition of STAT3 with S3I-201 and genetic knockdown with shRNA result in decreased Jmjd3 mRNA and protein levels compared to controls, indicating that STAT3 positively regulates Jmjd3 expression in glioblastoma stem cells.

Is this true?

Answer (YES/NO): NO